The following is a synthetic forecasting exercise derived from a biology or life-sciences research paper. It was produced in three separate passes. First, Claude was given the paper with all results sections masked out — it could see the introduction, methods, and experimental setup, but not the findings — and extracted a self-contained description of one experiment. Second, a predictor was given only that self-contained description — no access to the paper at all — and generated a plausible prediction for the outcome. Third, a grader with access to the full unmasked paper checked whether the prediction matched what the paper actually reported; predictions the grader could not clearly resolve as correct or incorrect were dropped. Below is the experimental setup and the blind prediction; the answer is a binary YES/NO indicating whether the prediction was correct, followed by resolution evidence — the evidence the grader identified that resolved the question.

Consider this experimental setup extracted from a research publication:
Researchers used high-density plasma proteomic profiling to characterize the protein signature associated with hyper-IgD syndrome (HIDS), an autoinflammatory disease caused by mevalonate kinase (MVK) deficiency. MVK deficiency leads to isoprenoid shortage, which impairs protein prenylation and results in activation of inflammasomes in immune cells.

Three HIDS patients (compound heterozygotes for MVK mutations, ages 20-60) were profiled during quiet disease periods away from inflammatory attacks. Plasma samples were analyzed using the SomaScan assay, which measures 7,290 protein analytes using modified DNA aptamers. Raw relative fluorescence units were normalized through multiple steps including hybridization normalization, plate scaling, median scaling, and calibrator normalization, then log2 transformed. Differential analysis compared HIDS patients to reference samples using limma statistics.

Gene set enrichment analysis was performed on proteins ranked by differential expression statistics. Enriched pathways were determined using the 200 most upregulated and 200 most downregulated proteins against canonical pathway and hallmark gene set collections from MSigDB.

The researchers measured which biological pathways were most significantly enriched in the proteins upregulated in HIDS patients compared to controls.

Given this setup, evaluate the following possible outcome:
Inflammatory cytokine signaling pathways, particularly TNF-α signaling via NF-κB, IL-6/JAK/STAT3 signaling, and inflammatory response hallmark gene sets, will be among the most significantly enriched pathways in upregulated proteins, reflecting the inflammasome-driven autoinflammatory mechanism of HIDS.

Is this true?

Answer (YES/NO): NO